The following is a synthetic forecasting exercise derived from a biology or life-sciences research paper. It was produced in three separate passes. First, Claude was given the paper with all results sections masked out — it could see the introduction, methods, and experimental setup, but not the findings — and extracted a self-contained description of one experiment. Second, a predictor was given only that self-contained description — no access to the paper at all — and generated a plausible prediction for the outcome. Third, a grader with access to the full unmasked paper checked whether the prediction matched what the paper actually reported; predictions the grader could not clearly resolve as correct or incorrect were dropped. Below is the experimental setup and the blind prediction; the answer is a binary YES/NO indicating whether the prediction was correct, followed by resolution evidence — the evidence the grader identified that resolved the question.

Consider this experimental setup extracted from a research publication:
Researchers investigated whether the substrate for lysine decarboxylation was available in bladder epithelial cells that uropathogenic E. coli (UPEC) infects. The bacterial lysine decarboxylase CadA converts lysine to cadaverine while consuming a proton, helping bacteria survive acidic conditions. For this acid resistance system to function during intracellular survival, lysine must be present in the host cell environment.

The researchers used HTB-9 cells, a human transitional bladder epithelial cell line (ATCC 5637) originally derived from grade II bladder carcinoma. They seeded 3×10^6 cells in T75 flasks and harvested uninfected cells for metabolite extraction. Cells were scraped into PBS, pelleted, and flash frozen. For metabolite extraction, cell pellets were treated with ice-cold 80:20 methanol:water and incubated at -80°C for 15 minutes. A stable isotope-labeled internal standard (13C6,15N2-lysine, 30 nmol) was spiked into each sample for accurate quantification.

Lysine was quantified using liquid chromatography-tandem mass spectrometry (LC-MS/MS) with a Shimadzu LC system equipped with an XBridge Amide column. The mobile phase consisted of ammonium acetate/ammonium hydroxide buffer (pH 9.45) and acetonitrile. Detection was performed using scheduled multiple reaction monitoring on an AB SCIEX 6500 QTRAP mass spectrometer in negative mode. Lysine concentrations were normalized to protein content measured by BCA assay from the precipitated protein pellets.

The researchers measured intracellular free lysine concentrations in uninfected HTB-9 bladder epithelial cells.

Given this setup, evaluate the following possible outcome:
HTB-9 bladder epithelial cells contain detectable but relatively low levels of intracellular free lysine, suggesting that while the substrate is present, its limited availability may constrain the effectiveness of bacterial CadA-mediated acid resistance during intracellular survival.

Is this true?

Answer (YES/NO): NO